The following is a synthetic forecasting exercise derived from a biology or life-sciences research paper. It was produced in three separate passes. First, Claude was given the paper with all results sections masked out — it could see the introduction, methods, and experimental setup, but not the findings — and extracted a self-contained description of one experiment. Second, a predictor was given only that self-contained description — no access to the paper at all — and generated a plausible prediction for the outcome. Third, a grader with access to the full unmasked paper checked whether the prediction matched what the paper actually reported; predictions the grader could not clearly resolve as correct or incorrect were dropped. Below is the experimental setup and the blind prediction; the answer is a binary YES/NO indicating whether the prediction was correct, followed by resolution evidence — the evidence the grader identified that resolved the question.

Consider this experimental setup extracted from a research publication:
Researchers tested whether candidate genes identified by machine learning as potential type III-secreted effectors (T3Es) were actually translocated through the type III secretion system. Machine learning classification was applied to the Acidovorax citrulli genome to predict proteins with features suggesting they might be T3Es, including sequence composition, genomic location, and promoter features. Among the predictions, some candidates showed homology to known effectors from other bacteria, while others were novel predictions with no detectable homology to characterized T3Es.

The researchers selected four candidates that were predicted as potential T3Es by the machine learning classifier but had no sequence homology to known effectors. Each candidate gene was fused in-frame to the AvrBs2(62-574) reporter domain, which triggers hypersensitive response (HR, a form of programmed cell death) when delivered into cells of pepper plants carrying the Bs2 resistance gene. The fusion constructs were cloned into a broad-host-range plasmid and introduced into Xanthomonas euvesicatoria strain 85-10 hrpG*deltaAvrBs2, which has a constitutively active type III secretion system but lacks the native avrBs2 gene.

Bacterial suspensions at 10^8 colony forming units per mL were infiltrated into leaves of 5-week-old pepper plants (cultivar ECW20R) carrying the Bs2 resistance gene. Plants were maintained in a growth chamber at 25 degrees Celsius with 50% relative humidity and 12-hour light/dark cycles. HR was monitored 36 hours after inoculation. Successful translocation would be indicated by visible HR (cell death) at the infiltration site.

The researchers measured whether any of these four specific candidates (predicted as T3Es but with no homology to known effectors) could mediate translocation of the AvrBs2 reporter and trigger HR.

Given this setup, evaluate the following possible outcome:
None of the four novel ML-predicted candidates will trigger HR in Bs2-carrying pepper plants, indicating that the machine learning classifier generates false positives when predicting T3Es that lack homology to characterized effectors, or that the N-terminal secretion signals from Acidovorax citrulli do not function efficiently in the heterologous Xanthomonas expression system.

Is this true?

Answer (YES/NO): NO